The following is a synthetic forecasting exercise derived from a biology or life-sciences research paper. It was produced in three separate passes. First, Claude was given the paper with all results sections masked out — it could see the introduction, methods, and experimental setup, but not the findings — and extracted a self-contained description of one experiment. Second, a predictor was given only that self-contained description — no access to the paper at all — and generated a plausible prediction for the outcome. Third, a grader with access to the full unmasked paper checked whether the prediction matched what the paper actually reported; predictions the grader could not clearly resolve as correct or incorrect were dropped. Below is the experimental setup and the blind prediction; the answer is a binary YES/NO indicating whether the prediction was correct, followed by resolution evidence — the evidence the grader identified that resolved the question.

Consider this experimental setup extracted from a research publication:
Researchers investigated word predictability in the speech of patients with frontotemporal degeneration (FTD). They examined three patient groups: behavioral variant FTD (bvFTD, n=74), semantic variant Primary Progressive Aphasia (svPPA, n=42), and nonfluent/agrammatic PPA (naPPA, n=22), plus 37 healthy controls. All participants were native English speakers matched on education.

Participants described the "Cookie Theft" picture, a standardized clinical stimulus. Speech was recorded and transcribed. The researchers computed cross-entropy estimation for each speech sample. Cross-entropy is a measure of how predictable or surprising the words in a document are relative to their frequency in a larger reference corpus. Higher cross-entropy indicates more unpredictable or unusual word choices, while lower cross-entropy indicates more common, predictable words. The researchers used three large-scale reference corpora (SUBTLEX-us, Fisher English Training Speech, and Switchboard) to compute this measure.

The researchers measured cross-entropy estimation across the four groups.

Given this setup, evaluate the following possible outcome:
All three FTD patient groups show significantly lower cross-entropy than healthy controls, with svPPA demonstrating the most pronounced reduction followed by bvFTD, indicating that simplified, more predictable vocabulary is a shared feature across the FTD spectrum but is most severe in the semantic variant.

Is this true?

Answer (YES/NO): NO